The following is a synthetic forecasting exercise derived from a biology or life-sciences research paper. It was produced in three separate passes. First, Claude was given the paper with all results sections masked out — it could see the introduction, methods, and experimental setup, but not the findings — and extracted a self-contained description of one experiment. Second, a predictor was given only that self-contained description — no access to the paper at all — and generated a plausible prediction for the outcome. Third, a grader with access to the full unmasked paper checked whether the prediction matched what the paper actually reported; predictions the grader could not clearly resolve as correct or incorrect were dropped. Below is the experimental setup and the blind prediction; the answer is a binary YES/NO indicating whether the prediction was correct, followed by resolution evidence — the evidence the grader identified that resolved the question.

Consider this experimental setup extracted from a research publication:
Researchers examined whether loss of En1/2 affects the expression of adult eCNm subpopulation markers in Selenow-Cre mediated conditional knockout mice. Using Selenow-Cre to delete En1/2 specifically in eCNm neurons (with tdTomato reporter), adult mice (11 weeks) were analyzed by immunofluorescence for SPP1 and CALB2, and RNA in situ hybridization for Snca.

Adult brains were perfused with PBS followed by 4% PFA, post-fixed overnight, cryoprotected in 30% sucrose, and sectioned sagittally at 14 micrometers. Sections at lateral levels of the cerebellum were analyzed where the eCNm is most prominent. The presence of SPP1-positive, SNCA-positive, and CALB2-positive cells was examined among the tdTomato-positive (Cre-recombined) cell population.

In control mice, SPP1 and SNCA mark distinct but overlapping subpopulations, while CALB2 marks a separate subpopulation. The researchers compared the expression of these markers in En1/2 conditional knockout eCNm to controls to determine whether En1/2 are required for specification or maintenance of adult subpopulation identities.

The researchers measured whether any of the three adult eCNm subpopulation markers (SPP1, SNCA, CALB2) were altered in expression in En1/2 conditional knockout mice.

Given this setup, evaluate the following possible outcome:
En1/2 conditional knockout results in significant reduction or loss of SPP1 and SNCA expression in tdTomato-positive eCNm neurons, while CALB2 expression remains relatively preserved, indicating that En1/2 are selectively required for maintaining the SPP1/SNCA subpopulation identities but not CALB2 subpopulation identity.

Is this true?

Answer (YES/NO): NO